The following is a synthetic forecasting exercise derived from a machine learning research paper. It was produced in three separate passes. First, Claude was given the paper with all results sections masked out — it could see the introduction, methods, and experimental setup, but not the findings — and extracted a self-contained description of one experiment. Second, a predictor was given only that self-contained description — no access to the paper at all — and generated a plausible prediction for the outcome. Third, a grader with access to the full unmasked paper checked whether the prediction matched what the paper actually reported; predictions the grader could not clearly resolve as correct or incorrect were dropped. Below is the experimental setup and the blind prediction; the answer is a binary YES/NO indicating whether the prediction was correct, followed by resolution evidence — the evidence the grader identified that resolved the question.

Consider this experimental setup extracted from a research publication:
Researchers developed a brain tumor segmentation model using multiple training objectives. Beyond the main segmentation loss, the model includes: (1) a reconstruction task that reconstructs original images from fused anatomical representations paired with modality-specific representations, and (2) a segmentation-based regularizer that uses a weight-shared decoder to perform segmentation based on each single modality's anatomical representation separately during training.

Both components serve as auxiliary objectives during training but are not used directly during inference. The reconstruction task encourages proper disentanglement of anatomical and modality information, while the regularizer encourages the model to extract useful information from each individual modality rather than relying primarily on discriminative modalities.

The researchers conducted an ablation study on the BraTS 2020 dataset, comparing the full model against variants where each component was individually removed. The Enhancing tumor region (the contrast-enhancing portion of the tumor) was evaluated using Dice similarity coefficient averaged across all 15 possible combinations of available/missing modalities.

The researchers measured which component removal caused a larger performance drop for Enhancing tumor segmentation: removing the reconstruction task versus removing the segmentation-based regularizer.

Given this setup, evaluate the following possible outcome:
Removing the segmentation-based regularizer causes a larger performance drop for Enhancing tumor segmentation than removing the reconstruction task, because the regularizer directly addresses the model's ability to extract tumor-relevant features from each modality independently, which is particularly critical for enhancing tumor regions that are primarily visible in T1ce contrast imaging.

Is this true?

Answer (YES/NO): YES